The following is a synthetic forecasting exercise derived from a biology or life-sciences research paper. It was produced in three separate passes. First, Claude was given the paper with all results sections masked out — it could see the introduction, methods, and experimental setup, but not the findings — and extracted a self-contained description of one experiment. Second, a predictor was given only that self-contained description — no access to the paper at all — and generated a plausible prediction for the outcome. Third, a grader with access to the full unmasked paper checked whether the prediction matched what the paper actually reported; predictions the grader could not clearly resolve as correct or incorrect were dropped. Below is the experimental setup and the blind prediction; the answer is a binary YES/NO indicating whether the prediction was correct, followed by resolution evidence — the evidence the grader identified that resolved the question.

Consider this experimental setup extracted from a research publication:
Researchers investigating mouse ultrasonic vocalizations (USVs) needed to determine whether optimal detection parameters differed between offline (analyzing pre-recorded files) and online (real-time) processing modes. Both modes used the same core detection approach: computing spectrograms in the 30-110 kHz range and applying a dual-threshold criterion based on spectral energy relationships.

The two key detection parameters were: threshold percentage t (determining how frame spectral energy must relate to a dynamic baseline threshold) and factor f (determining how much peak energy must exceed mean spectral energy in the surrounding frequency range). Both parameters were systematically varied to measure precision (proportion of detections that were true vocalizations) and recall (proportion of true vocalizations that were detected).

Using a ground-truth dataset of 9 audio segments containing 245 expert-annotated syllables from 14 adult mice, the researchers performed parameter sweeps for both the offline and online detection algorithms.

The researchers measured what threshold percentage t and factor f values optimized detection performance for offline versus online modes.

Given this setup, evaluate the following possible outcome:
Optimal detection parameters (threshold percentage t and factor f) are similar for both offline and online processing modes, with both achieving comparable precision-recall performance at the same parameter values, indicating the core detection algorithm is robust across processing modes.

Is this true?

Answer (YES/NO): YES